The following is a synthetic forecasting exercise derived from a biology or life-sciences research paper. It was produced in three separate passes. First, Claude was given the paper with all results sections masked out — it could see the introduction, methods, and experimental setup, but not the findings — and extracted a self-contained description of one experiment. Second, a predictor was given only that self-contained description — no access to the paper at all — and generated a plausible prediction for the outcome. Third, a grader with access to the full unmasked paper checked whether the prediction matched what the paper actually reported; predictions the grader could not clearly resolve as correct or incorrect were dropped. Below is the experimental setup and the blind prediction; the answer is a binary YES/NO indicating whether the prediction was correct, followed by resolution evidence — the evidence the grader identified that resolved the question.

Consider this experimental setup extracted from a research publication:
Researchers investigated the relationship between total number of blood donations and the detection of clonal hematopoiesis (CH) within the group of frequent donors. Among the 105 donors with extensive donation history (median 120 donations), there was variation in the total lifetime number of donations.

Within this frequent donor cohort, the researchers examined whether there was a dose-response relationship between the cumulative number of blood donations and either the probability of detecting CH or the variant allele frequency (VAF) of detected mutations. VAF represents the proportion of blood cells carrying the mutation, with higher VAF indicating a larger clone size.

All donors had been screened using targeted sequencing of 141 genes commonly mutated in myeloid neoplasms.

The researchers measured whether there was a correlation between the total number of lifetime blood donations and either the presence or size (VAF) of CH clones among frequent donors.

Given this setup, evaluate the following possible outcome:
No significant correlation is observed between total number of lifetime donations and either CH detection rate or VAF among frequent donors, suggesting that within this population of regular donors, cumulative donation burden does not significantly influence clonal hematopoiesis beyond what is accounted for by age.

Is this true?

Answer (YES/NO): YES